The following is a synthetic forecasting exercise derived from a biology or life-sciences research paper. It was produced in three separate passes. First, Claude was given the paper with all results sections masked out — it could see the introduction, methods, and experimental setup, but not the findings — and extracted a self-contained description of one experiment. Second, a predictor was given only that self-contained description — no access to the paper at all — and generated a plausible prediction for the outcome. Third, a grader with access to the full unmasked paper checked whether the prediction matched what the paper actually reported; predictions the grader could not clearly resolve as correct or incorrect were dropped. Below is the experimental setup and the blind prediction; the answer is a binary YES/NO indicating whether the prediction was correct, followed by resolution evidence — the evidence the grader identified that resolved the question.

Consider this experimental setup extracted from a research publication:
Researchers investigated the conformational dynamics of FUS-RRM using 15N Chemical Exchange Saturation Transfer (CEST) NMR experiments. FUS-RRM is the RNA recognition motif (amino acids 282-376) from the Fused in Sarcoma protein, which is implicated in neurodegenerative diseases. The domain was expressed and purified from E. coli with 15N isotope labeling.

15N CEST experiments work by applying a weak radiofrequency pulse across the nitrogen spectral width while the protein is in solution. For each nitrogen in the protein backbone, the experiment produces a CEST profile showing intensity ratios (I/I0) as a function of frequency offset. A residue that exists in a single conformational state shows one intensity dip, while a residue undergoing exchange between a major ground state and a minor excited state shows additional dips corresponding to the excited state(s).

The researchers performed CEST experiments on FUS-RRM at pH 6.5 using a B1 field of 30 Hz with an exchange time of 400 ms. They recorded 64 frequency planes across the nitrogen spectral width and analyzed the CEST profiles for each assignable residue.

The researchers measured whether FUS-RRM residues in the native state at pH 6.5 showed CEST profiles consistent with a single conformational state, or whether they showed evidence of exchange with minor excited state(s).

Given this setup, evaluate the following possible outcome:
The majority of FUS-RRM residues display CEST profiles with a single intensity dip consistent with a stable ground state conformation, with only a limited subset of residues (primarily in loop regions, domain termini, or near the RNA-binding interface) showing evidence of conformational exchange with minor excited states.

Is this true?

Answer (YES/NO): YES